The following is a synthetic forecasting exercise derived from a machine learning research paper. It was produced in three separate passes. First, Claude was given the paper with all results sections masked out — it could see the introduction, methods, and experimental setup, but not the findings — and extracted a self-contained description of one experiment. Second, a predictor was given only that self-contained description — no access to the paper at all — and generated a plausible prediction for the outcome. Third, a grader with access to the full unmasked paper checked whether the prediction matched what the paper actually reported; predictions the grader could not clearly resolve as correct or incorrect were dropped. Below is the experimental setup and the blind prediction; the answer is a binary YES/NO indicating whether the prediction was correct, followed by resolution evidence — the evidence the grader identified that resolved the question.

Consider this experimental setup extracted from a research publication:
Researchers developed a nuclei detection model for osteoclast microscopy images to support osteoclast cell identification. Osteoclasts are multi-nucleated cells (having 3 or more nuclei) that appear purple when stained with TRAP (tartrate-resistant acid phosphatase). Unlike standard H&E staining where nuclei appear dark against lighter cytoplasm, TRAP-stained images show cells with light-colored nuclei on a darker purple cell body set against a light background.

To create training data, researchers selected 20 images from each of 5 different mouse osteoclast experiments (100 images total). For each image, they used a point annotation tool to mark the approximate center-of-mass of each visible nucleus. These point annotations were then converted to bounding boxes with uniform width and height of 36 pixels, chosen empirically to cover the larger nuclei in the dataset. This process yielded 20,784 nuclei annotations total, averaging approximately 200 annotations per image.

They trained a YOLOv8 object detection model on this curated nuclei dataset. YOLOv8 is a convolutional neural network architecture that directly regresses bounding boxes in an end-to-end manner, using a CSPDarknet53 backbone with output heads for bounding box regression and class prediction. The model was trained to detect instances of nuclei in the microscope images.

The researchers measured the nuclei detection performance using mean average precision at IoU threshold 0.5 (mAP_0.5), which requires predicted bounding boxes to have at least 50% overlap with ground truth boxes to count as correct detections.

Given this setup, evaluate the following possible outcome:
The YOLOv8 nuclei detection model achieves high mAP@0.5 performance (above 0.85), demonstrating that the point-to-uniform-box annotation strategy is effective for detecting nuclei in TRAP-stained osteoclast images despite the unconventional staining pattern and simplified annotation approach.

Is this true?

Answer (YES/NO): NO